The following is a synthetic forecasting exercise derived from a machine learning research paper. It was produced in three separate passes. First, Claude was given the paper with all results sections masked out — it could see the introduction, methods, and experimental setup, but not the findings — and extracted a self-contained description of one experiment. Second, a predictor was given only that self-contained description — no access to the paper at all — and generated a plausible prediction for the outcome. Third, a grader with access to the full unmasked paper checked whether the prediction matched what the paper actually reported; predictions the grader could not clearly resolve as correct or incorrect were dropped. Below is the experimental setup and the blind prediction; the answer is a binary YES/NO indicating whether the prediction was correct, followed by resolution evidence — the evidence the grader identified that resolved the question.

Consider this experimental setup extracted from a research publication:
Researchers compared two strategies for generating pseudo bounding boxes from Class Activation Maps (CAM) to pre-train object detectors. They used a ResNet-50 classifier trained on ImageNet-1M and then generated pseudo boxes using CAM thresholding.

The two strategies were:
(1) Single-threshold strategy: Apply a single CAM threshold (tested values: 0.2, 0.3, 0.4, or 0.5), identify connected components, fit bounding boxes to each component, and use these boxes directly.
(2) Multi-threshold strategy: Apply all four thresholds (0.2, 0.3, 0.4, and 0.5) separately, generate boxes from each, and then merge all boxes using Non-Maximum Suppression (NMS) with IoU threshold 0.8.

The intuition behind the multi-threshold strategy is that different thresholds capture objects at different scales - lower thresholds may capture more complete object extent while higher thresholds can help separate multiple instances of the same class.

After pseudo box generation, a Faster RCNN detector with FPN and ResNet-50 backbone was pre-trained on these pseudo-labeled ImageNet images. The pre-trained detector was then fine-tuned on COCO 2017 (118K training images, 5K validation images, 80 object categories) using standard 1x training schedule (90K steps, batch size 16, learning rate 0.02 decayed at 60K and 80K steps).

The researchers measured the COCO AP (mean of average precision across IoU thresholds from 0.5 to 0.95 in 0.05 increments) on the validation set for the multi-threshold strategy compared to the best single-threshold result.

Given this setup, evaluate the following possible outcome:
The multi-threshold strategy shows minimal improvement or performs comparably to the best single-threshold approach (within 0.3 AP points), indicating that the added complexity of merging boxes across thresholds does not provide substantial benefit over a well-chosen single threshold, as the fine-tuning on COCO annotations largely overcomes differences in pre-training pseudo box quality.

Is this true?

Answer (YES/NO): NO